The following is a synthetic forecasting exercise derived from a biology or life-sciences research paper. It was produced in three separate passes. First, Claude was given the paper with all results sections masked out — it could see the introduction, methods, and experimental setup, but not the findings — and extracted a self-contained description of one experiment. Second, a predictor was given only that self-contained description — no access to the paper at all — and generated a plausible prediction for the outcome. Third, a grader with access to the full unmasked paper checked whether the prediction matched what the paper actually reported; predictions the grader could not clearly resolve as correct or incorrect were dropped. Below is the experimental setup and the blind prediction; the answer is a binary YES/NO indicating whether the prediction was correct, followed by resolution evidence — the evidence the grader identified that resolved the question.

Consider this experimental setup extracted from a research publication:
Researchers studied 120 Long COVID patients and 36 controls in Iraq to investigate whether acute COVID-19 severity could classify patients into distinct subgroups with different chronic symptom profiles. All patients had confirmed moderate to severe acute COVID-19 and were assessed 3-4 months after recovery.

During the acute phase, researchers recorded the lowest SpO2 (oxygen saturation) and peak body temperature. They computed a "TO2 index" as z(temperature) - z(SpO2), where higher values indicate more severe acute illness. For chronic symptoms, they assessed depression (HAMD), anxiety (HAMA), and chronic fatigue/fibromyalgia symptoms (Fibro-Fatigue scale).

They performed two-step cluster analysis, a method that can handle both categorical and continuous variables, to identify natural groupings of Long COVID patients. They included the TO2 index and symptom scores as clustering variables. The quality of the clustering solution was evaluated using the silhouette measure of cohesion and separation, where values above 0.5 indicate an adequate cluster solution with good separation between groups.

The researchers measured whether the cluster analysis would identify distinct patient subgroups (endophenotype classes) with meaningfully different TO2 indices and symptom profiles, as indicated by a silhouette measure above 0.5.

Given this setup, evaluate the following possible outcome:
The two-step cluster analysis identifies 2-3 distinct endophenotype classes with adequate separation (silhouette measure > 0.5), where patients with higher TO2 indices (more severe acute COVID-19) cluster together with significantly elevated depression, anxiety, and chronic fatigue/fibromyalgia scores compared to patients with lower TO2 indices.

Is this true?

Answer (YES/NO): YES